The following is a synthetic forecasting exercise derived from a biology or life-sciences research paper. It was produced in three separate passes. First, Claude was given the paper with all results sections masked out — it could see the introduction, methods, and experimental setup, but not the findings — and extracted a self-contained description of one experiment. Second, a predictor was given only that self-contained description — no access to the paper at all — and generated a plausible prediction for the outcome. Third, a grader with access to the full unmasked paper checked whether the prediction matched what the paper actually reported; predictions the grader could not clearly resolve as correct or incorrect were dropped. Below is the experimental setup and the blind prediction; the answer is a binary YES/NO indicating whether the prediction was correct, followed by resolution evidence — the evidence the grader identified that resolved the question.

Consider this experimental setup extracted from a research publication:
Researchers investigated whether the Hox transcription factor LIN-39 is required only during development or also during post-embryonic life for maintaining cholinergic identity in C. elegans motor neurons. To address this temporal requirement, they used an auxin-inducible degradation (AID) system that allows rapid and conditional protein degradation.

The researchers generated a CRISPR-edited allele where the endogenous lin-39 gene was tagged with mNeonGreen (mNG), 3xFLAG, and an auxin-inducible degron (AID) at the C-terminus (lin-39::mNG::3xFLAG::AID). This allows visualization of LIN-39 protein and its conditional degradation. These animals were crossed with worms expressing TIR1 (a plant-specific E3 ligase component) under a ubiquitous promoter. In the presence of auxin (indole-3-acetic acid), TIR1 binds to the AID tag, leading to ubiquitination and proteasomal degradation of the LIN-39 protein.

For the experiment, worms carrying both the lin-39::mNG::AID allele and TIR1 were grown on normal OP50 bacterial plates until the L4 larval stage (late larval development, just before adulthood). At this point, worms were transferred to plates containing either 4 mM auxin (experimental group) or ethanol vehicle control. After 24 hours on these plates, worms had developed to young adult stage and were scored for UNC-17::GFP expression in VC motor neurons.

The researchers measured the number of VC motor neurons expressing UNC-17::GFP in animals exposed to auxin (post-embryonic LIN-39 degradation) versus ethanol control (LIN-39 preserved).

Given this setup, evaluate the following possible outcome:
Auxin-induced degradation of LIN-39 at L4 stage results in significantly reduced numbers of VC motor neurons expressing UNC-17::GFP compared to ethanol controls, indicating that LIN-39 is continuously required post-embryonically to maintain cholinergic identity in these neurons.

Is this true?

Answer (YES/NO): YES